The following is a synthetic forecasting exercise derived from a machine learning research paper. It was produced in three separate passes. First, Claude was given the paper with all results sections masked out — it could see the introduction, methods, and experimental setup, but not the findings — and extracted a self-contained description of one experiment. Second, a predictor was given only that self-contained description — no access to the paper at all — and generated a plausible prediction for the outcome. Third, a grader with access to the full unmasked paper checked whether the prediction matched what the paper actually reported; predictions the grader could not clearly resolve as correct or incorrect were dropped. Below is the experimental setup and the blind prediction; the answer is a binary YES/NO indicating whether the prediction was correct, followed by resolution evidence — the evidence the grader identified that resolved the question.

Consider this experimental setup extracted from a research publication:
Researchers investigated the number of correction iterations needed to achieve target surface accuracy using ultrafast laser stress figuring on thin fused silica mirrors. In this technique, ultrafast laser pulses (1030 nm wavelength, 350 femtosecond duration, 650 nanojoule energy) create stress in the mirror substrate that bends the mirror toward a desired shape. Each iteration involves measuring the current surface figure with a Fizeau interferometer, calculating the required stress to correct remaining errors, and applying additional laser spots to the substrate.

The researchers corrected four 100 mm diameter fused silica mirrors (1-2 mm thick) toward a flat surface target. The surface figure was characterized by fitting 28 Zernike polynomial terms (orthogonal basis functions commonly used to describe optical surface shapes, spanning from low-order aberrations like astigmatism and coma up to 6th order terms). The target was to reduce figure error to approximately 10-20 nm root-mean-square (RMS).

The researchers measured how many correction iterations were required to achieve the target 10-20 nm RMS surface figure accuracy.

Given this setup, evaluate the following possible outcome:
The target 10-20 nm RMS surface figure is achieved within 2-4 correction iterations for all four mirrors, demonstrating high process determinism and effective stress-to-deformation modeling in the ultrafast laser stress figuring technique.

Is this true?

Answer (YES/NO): YES